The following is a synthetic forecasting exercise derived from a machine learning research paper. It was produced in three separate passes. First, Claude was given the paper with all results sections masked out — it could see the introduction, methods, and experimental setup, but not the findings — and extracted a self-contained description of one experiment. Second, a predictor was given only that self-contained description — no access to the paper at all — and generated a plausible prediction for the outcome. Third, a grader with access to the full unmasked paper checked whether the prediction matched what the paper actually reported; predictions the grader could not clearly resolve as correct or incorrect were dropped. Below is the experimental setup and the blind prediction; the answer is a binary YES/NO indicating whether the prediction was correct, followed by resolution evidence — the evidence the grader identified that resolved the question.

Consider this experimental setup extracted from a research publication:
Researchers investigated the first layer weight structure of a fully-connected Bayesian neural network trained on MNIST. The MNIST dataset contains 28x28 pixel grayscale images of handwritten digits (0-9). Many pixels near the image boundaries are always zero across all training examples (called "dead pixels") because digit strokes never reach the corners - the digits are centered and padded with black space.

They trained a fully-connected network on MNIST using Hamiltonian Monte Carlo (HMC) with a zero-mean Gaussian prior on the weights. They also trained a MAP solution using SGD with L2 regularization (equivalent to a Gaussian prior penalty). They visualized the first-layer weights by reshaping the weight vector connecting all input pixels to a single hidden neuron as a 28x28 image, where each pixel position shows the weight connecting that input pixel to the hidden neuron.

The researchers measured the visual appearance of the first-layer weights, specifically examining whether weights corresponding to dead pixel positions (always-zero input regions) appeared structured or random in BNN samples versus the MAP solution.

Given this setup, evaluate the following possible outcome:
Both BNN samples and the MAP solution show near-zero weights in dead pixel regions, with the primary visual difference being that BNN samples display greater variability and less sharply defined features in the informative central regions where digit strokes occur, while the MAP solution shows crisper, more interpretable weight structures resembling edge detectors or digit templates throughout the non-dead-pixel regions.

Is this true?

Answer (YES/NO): NO